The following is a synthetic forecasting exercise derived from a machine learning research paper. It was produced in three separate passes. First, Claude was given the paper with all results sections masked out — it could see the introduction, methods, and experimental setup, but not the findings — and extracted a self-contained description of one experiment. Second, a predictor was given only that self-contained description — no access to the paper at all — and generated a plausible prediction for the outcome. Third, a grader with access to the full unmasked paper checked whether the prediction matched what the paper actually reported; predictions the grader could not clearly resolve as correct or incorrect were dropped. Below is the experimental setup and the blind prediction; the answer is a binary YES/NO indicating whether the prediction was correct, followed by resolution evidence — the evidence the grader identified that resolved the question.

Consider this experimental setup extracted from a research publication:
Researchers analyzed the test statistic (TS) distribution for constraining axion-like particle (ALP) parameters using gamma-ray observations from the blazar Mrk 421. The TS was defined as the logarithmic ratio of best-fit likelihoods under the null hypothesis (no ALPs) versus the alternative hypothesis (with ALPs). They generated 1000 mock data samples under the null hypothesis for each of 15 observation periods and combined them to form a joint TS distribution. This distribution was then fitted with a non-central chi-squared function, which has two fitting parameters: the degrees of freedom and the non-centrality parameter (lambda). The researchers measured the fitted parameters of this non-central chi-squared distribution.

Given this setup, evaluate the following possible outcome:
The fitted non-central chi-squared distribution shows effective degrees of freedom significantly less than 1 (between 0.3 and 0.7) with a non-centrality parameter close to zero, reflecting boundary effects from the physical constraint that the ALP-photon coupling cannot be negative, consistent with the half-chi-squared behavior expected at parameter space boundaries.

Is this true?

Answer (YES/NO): NO